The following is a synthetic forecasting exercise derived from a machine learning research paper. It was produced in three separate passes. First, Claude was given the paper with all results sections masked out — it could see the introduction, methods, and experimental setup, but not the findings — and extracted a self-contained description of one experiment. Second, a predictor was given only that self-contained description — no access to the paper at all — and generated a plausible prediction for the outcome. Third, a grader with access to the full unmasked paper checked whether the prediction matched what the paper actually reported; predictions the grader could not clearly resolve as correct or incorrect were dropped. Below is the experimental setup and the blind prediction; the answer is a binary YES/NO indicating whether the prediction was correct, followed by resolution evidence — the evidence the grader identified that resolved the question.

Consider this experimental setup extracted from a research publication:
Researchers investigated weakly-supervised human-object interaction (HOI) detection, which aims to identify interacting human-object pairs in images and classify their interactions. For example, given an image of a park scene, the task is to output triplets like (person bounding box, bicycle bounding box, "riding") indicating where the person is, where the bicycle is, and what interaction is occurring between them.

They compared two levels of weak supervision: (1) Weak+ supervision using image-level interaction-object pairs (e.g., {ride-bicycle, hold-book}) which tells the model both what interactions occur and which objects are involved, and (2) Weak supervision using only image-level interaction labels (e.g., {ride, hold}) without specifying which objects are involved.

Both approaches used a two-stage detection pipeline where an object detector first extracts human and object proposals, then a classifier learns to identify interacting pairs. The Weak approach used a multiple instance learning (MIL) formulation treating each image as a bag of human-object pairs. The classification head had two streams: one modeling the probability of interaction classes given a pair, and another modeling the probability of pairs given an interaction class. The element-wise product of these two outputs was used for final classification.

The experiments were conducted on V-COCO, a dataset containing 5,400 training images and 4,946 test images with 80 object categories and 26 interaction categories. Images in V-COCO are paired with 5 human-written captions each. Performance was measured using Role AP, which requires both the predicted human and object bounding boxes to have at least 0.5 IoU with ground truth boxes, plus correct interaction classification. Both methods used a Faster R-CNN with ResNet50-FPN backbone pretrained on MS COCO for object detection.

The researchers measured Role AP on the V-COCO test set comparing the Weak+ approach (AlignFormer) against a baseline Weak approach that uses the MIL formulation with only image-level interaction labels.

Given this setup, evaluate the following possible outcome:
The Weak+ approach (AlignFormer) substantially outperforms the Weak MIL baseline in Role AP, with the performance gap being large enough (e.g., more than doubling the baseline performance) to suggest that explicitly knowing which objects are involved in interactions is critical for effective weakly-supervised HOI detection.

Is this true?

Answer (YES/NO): NO